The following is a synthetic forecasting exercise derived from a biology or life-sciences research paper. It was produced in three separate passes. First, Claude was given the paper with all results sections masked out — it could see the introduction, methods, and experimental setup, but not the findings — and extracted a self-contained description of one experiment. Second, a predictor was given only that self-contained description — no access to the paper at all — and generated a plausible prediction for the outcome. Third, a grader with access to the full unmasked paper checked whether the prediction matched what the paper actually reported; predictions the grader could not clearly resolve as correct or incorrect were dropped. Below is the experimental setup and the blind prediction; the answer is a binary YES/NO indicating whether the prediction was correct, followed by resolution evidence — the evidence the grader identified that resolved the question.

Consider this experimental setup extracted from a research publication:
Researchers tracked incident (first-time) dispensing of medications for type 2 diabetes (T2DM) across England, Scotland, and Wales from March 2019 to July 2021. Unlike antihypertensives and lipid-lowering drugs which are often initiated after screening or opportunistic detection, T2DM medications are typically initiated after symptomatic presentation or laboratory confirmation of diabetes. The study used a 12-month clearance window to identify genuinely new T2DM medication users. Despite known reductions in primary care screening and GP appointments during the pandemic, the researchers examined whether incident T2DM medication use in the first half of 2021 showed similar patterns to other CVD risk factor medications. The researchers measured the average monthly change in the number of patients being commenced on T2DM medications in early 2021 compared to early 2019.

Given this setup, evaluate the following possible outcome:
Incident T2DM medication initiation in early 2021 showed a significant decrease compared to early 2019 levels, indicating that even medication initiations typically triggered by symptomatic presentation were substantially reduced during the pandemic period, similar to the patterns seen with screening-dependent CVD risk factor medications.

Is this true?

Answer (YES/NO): NO